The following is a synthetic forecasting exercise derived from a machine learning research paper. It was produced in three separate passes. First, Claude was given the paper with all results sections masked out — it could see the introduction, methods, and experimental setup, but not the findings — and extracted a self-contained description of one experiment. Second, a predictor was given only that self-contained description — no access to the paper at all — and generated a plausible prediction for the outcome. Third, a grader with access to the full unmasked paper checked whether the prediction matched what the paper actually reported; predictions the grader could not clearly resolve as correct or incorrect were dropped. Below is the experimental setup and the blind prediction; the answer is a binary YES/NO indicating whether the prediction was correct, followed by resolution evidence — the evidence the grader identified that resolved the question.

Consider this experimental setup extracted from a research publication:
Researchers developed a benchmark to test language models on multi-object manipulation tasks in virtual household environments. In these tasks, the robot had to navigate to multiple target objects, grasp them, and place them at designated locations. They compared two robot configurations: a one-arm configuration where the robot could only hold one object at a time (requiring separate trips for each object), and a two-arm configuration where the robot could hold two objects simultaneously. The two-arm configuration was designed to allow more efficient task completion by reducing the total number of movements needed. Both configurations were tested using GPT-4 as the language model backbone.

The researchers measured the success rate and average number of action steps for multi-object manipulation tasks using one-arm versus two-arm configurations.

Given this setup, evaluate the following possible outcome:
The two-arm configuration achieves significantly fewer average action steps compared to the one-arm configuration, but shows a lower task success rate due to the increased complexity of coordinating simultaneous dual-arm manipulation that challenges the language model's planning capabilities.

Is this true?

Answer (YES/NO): NO